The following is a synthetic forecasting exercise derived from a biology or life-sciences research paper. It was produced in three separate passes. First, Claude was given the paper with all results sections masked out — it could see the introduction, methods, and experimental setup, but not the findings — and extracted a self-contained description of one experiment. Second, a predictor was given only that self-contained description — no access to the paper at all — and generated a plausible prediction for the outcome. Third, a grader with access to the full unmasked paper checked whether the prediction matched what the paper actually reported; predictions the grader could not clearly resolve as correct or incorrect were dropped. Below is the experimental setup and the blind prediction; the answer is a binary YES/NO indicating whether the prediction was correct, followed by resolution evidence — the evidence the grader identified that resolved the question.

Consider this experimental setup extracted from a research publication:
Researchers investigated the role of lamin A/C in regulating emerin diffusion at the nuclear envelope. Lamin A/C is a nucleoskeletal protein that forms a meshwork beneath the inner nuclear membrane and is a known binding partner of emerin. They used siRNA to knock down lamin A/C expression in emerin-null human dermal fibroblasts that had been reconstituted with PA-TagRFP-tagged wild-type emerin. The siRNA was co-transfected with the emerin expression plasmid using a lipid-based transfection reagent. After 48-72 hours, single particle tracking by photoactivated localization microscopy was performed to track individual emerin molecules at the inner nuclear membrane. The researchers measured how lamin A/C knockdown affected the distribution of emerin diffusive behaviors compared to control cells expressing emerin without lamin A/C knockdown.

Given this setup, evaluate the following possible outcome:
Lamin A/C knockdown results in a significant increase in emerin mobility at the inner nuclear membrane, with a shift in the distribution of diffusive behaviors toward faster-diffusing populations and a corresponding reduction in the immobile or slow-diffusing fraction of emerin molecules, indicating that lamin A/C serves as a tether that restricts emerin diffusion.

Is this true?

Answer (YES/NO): NO